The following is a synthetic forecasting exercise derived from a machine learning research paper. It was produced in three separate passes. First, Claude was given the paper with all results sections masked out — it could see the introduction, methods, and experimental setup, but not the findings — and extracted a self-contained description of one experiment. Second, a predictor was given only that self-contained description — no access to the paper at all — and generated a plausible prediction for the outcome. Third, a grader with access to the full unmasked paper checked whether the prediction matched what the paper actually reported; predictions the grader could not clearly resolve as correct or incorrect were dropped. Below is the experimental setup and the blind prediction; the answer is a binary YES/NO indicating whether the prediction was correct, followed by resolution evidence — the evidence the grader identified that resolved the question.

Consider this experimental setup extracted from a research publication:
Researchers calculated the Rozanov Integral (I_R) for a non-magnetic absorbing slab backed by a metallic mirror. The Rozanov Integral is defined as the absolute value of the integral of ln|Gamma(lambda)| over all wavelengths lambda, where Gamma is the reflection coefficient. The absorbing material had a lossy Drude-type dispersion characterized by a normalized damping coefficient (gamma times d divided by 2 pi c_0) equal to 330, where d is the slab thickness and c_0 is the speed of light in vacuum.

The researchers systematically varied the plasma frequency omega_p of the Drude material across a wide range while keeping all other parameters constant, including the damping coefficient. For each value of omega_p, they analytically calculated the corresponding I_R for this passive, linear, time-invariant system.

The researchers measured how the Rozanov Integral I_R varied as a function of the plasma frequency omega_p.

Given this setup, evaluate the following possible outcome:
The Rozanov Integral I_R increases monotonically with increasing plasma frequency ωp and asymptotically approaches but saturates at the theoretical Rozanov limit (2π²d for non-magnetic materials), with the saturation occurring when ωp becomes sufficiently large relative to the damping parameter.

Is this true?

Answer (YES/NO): NO